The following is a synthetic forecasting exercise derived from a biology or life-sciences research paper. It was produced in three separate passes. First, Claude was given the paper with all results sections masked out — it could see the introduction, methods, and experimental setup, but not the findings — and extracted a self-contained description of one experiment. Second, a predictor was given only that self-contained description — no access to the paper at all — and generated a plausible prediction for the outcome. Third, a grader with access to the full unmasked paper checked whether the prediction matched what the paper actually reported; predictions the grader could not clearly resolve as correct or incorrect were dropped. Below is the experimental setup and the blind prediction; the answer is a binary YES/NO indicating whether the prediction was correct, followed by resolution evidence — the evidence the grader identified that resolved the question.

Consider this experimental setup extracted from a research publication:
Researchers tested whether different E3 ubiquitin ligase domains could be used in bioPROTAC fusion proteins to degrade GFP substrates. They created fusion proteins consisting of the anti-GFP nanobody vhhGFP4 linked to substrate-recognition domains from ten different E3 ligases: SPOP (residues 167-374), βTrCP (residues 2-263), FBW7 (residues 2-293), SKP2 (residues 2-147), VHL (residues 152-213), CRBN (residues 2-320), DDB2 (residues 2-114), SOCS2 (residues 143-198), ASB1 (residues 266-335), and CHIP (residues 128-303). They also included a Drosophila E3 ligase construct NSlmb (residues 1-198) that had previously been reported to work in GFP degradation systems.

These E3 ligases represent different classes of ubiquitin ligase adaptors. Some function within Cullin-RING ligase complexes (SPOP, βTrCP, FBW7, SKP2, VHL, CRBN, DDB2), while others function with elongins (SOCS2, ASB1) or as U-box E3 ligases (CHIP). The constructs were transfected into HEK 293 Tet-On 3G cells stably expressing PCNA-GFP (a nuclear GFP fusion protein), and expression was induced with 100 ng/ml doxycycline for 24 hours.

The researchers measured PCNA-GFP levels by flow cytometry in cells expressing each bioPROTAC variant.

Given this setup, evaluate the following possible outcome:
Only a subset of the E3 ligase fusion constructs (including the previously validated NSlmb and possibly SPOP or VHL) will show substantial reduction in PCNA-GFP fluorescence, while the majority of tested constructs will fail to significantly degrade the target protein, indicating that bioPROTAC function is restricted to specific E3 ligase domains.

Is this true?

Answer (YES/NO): NO